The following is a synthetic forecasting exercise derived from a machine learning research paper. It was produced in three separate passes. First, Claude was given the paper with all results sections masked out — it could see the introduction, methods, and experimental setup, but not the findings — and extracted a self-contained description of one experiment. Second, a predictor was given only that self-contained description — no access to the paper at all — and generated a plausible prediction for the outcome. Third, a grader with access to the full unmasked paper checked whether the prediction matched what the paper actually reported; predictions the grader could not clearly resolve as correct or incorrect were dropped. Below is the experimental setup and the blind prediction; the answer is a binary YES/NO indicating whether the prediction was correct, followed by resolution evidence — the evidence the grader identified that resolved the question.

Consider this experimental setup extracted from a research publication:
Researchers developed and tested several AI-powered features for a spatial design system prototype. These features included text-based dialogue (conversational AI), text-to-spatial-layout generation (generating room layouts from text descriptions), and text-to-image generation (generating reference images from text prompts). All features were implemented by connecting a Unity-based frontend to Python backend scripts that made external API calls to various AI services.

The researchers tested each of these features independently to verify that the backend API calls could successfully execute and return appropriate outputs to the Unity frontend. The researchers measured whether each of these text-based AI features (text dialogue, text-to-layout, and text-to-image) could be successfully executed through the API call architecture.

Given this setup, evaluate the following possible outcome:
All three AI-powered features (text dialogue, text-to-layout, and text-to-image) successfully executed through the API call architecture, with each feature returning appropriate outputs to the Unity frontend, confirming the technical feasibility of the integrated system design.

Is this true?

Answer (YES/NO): YES